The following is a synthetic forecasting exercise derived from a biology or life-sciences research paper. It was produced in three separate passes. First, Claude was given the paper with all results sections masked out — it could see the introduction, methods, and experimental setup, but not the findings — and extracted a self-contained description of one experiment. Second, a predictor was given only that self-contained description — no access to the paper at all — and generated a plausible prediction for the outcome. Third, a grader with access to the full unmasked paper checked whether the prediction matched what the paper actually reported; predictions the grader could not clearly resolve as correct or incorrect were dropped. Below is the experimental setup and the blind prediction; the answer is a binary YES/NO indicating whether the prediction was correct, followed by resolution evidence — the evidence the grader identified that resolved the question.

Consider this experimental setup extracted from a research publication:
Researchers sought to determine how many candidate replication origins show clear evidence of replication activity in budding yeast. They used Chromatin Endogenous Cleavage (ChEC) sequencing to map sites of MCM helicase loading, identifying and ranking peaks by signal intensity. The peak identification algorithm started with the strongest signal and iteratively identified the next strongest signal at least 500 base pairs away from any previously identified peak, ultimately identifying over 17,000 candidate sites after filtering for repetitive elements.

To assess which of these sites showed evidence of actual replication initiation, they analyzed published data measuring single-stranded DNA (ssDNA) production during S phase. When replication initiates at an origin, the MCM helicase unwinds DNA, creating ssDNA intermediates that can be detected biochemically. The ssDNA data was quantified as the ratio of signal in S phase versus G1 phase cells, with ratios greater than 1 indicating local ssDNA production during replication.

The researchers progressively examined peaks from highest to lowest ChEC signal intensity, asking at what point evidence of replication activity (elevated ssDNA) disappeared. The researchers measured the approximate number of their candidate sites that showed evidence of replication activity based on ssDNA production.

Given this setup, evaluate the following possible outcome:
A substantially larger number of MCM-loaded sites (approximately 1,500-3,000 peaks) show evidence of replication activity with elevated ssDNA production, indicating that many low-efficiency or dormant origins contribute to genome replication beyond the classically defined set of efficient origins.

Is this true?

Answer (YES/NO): YES